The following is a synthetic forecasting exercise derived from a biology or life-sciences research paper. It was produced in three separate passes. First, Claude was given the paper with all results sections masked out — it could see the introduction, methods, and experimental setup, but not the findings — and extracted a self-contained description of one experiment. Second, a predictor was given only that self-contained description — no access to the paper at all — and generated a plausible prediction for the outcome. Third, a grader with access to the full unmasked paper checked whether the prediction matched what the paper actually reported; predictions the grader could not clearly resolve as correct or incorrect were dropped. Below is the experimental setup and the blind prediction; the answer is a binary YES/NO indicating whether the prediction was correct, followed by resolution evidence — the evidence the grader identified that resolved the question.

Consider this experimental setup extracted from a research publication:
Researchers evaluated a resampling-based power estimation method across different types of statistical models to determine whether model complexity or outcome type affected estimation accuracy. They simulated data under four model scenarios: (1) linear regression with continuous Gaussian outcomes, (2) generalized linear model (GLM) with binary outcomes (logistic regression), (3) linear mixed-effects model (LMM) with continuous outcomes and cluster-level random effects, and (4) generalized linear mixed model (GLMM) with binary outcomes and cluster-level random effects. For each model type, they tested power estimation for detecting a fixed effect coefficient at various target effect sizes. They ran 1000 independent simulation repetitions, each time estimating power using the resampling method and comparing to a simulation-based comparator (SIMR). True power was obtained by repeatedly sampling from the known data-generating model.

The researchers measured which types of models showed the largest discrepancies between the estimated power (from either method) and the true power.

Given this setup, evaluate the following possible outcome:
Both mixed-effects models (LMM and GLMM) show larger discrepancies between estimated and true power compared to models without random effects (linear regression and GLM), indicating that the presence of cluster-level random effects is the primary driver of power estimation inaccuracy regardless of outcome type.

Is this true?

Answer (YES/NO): NO